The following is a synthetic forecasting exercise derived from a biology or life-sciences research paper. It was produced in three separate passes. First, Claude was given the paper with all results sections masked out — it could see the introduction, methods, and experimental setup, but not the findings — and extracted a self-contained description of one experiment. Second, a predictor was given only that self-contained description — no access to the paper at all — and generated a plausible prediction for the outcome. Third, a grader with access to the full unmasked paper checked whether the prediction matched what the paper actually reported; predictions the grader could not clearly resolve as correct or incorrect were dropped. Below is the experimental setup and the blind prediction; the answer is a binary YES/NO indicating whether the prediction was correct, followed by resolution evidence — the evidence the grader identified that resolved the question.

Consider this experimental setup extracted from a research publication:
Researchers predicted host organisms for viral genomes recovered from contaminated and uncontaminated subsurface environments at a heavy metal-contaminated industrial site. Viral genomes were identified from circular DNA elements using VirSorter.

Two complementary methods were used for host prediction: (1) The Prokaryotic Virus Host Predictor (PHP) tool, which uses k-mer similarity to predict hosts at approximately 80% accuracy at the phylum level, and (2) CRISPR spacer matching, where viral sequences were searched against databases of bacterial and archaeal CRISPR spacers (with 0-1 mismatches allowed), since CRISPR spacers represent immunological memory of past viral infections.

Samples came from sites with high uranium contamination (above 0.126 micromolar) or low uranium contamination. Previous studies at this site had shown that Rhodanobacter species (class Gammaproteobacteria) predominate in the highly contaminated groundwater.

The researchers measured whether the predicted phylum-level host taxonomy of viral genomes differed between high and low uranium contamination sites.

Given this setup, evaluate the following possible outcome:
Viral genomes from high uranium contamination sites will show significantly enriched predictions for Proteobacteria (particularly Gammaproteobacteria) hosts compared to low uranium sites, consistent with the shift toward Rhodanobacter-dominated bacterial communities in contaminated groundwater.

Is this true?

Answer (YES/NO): YES